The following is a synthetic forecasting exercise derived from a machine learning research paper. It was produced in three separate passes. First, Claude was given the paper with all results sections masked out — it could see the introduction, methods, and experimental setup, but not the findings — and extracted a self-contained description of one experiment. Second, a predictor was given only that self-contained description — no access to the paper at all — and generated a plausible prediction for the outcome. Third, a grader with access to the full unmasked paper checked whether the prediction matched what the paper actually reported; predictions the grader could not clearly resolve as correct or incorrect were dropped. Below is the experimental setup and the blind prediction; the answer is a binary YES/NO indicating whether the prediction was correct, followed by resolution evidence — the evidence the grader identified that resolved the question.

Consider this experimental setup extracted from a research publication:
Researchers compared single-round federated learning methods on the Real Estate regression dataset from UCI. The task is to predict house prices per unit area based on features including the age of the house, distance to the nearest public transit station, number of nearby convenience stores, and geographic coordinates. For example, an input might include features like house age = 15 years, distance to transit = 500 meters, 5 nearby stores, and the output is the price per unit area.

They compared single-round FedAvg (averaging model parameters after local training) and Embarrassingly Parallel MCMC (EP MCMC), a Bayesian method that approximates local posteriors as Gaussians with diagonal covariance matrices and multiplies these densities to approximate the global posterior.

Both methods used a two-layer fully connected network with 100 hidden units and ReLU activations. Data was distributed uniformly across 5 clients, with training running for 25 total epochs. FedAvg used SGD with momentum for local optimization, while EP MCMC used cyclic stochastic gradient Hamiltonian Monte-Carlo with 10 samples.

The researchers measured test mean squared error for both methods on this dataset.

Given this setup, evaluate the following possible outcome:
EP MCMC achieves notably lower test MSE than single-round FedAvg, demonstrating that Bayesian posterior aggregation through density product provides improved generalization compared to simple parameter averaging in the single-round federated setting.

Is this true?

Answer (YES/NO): NO